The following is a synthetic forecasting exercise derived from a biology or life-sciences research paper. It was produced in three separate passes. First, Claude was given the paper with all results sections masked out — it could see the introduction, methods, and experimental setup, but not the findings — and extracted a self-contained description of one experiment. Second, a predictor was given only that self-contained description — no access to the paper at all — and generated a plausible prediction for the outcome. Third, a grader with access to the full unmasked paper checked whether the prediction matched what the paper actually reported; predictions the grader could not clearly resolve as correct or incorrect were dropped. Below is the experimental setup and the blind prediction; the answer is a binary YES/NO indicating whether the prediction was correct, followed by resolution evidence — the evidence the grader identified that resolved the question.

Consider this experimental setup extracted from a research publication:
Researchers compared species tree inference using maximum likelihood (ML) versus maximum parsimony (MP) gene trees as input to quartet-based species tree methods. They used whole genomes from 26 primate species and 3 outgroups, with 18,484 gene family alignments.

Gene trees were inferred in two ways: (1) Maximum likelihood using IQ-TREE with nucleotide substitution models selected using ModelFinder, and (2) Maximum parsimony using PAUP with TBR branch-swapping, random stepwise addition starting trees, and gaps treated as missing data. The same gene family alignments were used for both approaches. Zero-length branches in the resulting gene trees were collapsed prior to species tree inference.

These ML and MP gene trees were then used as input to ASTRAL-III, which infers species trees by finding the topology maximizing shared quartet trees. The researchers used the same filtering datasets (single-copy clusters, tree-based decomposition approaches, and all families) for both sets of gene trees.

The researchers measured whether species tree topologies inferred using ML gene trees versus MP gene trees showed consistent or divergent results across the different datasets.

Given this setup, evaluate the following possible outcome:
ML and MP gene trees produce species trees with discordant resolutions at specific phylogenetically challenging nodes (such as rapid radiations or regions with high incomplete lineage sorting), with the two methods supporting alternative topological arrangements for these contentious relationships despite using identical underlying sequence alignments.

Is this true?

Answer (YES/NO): YES